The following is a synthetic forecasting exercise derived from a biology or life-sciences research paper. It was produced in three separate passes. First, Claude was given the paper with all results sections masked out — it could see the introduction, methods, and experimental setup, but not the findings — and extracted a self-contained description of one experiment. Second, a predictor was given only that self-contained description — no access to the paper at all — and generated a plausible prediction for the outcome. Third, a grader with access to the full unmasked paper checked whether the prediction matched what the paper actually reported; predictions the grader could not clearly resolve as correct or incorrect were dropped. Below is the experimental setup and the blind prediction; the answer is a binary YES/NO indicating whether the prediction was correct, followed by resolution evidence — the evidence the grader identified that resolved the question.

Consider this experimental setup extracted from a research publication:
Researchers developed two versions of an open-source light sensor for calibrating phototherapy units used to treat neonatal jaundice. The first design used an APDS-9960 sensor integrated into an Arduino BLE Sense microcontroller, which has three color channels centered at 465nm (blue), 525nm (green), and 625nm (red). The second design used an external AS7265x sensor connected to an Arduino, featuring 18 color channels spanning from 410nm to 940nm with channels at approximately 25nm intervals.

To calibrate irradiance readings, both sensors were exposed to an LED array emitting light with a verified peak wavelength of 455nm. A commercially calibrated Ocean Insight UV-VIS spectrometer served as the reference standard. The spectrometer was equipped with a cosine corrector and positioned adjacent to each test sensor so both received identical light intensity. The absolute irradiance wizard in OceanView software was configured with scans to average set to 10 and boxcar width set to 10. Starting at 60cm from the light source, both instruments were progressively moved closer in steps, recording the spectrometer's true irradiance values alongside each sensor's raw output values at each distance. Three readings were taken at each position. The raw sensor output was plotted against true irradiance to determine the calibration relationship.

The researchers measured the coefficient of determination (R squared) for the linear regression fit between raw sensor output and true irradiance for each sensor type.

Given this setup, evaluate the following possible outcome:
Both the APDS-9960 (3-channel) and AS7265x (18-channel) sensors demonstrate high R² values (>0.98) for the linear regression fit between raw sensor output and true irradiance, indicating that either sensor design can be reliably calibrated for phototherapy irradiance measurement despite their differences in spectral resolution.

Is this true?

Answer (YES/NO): YES